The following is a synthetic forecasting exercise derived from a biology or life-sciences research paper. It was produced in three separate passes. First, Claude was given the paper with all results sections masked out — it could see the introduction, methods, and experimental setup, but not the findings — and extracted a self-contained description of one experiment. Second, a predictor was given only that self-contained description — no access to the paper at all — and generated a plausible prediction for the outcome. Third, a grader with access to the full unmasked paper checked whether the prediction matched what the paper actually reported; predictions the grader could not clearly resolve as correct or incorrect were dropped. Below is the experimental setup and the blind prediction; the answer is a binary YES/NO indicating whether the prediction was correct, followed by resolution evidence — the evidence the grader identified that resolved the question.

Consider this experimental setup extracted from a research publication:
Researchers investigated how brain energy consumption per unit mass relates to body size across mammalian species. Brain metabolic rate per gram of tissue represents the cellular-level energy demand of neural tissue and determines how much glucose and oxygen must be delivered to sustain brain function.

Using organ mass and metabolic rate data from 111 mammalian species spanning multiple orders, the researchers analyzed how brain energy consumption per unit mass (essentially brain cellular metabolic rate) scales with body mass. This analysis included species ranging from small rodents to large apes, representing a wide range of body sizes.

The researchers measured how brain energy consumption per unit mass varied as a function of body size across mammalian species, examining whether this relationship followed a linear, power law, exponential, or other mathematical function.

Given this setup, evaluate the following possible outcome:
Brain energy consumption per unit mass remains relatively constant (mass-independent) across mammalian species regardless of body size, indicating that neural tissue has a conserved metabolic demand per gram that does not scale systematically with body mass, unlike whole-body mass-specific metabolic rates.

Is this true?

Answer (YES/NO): NO